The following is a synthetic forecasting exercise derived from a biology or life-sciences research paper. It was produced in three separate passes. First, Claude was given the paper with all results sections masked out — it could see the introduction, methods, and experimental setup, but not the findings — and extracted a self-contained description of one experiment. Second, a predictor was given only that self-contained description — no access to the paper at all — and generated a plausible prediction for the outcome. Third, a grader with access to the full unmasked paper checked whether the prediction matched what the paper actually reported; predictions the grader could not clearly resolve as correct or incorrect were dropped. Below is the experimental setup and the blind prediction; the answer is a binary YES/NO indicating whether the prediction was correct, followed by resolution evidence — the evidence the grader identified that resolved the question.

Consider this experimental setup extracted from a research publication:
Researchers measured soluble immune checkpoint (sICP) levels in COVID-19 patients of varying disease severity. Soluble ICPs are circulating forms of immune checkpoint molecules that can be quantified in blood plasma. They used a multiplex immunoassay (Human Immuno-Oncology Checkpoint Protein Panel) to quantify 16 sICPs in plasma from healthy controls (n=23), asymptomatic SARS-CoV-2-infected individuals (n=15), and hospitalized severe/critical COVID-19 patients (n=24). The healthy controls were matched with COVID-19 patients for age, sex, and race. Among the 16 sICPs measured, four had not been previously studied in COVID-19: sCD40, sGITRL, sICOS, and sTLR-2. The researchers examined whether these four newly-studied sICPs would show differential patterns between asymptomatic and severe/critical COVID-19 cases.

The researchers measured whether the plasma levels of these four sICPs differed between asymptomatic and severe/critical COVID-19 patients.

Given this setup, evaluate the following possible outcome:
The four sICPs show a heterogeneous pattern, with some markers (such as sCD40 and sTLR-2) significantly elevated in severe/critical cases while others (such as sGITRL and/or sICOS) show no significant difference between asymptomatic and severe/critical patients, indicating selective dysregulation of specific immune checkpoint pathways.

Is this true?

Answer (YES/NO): NO